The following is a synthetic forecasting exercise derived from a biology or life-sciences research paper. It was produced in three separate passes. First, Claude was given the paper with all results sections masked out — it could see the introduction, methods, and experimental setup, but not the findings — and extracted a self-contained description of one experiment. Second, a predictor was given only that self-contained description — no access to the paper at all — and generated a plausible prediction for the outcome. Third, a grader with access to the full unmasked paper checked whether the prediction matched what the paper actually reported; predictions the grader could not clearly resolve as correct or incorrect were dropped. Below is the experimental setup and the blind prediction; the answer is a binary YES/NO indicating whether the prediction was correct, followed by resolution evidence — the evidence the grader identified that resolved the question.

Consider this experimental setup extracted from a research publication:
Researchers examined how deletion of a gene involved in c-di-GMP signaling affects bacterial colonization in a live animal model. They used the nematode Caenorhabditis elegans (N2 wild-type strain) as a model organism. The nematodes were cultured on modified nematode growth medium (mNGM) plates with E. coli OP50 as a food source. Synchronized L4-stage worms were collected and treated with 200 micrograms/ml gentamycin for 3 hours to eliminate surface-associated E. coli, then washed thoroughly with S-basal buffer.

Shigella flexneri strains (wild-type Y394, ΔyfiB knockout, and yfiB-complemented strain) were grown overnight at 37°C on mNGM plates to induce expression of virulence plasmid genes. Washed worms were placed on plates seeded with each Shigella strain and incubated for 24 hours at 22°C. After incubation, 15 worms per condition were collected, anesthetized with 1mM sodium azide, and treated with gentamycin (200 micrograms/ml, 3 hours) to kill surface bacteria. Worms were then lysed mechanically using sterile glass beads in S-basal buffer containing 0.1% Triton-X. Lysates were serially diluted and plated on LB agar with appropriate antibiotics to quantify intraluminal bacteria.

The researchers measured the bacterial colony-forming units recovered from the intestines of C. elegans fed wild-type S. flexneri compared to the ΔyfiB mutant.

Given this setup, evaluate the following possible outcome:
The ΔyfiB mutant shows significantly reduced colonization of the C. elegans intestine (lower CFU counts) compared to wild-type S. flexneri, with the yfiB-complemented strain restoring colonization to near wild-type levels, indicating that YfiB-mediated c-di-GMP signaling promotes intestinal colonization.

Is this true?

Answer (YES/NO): YES